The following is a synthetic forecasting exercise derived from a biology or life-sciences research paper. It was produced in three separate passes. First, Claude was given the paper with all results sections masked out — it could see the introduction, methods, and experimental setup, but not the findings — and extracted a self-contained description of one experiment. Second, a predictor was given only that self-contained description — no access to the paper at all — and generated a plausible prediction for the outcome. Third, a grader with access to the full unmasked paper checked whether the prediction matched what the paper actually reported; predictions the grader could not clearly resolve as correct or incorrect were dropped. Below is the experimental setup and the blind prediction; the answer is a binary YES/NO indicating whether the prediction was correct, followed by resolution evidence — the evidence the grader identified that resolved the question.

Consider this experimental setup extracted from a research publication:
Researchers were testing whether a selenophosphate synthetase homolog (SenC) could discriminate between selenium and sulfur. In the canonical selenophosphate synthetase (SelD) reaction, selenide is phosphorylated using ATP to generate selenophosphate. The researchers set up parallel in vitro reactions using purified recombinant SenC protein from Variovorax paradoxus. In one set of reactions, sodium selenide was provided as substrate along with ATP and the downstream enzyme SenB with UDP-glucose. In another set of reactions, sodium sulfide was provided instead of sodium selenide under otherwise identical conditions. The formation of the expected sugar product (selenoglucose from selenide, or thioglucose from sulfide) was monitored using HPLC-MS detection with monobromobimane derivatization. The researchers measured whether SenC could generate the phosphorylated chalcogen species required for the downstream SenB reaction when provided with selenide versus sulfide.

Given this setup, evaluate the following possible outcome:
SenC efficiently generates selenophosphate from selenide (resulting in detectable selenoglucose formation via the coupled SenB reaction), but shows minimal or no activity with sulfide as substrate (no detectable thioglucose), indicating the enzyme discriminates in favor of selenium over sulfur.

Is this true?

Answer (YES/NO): YES